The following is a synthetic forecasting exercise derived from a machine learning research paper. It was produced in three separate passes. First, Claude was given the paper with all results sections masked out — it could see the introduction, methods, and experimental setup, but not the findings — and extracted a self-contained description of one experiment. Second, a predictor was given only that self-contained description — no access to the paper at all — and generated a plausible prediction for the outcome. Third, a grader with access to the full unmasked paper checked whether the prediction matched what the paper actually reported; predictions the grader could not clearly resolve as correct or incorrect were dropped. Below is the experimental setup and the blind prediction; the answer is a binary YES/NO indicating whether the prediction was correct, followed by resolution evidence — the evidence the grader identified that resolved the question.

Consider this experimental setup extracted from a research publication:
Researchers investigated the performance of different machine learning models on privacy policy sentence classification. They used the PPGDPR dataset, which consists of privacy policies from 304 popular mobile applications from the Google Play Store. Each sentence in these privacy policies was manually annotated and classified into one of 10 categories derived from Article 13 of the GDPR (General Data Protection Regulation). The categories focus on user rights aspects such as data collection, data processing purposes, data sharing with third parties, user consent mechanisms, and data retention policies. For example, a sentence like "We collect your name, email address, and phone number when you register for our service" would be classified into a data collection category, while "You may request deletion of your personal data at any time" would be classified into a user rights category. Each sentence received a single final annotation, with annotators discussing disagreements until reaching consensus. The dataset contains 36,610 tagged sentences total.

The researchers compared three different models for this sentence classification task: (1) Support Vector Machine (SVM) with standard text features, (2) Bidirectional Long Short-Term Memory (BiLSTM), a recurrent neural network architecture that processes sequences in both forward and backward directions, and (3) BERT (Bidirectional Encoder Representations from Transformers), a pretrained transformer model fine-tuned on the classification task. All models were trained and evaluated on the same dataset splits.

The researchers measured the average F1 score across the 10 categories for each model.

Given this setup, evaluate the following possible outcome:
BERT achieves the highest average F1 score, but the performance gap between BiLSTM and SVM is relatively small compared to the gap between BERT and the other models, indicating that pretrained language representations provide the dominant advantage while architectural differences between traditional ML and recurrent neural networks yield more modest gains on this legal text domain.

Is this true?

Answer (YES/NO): NO